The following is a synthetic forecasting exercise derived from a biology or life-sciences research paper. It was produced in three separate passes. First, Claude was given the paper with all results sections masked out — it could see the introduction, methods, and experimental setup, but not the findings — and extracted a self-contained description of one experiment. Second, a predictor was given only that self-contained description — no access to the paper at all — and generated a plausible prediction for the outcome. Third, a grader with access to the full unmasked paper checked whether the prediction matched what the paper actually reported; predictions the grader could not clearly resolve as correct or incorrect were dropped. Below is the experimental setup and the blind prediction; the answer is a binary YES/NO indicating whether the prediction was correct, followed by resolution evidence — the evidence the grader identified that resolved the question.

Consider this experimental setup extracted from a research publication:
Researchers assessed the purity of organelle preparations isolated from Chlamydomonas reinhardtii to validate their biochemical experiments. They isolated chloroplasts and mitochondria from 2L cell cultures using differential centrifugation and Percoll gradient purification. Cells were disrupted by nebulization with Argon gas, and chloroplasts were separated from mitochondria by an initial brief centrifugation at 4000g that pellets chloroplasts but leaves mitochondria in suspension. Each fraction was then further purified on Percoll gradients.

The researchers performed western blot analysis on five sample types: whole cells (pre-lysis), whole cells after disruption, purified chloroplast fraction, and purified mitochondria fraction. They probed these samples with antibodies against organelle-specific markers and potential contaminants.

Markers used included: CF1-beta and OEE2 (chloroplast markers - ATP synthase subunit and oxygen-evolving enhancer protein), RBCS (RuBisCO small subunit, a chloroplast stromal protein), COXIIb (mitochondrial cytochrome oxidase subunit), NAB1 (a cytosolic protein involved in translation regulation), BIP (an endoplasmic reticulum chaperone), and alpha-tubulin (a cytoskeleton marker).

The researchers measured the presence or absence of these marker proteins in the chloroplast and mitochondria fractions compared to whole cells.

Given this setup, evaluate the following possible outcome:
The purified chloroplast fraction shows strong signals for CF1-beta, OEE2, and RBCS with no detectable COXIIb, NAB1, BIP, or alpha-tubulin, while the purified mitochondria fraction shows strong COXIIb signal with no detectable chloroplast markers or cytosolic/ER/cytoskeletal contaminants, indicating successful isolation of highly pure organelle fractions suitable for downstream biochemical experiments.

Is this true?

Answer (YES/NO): NO